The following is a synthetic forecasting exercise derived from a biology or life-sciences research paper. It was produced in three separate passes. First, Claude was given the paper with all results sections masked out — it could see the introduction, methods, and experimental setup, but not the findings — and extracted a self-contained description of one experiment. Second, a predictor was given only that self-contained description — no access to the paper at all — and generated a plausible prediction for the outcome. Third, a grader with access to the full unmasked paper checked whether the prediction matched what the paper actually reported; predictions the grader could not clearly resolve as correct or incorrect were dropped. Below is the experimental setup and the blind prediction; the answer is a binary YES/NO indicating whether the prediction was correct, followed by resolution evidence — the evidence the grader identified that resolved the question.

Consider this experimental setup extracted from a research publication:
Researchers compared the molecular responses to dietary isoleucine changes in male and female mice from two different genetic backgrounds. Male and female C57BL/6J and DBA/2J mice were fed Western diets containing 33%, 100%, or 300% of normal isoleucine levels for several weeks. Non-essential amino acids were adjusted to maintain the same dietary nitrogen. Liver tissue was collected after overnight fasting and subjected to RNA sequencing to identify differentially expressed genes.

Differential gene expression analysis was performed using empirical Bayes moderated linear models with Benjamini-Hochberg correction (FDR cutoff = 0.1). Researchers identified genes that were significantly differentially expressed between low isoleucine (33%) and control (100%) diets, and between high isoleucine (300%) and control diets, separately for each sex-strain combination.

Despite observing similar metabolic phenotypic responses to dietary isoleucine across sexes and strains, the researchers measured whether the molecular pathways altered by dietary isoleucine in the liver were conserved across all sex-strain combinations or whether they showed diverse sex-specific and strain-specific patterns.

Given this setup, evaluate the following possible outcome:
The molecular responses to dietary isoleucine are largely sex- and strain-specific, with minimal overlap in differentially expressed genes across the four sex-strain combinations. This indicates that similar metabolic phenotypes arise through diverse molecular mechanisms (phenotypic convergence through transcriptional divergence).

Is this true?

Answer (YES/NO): YES